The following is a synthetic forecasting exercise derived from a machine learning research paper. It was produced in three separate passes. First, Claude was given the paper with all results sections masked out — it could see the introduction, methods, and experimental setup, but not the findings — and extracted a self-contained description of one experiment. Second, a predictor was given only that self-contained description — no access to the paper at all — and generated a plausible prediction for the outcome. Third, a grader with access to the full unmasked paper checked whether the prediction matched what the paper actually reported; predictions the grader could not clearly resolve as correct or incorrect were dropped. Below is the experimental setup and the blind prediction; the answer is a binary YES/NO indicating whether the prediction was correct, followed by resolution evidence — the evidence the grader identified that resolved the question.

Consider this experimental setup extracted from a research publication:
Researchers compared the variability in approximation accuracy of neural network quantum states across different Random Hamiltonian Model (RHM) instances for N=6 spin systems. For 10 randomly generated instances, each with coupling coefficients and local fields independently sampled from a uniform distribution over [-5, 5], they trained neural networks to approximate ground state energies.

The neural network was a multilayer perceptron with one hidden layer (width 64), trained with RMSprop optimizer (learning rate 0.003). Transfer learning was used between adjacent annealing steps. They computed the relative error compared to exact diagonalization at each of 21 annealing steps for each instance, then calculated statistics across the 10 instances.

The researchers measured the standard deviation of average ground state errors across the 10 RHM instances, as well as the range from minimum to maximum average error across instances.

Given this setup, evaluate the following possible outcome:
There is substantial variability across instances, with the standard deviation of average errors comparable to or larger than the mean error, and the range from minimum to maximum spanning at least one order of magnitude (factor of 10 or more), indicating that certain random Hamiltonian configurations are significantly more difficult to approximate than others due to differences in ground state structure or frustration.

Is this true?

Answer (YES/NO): NO